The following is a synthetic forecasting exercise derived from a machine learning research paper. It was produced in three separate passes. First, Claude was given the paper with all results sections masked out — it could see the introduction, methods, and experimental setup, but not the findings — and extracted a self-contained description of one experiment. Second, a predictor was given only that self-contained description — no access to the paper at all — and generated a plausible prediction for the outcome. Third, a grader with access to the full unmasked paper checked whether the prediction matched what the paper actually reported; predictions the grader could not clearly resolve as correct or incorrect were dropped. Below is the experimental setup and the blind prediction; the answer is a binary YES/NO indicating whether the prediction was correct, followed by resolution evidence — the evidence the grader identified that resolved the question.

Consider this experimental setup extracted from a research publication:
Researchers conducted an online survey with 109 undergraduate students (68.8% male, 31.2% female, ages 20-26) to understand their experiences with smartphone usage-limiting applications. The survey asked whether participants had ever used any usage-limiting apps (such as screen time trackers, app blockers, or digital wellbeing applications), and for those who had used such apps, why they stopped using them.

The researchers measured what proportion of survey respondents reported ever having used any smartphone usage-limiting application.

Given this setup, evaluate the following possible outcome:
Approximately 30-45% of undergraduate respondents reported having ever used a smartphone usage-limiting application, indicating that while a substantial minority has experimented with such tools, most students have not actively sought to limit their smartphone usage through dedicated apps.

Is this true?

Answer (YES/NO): NO